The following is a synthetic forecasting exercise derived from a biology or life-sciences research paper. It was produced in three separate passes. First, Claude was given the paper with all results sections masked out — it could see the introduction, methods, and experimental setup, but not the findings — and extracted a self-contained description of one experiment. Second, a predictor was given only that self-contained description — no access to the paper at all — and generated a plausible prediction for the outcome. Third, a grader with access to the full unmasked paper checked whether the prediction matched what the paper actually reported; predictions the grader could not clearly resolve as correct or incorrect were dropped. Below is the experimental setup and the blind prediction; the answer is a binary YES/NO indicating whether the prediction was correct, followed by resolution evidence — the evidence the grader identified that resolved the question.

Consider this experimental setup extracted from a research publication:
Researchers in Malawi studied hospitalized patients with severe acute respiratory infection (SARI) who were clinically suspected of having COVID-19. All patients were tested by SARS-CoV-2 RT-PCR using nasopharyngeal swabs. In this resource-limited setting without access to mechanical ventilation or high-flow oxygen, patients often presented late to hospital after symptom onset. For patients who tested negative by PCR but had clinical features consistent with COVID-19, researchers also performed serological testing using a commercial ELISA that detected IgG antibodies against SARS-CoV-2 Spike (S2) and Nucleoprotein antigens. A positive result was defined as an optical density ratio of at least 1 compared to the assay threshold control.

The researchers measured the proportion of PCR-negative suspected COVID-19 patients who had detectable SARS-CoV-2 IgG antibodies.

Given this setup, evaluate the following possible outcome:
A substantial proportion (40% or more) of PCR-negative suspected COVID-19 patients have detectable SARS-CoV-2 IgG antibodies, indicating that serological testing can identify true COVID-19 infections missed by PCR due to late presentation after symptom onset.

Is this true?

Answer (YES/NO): YES